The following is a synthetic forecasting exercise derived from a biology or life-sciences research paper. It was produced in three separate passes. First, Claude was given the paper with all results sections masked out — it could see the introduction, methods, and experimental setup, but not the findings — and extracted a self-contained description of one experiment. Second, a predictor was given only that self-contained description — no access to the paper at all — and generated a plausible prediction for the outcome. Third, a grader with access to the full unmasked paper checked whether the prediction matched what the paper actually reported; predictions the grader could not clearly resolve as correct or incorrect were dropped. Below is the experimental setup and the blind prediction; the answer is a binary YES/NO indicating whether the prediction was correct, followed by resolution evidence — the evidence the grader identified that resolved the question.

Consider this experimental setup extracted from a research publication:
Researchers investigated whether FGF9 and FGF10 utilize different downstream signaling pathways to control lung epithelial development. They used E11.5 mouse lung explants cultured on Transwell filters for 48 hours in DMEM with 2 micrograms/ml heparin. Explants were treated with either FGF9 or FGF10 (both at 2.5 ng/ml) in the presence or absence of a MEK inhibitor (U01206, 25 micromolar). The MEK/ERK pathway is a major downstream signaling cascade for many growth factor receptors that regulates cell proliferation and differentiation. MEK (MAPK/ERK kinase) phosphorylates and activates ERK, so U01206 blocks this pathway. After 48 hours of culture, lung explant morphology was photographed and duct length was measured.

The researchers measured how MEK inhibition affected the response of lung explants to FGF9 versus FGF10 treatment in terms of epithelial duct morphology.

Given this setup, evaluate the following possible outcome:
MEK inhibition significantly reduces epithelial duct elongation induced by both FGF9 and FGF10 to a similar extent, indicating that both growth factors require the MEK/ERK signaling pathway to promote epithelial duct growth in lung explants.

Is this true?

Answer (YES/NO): NO